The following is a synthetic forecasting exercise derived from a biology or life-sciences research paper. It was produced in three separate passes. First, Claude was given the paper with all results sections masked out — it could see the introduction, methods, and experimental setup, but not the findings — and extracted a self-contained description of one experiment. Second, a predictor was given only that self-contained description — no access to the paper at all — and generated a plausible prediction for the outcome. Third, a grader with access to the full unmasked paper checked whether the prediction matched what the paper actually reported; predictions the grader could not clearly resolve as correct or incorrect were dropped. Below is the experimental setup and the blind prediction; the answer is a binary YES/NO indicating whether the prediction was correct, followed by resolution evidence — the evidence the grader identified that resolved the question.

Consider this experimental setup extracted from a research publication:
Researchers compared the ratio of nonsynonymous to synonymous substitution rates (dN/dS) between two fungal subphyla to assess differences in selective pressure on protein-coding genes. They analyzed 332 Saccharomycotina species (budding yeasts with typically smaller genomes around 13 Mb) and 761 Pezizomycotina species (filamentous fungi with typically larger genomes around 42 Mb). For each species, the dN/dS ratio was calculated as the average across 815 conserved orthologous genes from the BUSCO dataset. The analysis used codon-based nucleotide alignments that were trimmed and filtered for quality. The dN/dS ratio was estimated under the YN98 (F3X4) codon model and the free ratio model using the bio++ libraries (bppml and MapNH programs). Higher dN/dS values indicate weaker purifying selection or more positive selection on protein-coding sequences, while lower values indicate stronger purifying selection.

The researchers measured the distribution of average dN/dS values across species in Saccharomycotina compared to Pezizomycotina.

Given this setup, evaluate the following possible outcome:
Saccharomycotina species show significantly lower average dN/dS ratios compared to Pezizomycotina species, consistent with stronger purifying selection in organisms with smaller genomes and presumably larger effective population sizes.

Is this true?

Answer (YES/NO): YES